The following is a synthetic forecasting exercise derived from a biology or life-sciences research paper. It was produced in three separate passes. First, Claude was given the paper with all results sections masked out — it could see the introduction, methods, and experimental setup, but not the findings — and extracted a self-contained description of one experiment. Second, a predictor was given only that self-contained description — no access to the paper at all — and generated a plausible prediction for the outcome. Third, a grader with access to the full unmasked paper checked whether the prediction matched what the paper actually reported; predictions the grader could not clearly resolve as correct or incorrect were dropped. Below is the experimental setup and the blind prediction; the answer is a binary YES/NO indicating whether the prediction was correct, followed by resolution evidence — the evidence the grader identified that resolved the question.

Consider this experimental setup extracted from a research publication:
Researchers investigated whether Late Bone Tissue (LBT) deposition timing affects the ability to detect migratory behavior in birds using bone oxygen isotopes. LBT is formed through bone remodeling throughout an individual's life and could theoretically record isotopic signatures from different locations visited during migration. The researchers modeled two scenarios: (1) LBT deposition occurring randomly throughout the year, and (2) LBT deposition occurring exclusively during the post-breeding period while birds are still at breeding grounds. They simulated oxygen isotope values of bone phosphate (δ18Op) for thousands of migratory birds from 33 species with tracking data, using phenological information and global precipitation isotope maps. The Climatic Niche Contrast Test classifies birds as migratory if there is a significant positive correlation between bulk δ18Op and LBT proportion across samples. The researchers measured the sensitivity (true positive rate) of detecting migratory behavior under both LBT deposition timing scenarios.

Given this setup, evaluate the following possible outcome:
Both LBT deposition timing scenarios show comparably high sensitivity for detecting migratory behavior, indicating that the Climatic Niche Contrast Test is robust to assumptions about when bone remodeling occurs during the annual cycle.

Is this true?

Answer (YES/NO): NO